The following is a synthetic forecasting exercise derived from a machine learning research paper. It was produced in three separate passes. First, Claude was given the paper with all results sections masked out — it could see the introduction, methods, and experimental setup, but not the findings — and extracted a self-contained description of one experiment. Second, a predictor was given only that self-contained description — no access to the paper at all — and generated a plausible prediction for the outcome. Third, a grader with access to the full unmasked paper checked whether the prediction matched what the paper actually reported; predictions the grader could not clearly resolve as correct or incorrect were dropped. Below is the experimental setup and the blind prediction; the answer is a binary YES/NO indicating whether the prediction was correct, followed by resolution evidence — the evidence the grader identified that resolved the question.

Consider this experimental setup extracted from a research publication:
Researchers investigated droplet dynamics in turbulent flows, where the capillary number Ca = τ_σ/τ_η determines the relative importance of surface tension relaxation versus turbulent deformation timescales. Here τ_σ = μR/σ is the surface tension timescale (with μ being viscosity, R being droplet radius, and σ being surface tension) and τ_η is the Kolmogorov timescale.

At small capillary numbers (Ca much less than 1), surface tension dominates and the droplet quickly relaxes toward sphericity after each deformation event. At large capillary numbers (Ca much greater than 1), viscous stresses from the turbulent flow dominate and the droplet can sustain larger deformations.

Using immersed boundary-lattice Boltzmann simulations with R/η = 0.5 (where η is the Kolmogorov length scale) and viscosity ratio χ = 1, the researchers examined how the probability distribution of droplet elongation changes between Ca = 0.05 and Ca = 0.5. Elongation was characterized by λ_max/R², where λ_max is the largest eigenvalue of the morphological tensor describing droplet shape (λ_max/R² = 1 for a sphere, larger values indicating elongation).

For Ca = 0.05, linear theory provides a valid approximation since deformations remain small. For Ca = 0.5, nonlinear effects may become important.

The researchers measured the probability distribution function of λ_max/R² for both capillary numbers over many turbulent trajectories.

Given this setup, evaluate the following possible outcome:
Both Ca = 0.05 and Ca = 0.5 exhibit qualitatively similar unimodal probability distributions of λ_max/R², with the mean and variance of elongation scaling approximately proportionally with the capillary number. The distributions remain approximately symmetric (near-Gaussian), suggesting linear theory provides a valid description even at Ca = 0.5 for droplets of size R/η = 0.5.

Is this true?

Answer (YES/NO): NO